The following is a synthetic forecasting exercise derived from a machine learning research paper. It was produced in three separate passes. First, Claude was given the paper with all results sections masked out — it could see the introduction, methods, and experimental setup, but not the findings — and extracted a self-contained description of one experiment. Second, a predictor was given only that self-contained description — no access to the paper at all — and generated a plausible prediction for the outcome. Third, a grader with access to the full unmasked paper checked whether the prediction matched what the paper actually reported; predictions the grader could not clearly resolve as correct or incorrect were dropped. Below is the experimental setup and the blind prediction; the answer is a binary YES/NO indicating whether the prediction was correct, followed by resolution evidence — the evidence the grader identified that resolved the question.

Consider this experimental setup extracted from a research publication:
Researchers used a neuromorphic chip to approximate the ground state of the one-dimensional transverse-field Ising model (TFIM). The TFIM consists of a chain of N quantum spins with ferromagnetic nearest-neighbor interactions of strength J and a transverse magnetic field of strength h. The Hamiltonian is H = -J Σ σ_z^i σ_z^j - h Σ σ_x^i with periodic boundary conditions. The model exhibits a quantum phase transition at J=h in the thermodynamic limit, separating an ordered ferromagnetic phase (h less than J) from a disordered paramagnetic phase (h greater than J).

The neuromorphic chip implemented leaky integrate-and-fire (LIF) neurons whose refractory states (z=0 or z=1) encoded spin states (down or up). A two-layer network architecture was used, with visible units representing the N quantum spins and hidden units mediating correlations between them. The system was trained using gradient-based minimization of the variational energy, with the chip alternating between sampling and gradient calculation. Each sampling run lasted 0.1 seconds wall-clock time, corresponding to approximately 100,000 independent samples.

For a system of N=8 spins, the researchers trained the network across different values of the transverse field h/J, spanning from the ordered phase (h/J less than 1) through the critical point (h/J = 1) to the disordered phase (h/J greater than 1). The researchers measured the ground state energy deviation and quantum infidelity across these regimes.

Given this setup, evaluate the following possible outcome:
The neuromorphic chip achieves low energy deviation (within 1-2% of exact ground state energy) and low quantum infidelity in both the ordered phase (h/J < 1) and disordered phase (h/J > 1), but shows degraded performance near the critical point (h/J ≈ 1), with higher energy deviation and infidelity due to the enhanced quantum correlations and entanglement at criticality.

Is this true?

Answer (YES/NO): NO